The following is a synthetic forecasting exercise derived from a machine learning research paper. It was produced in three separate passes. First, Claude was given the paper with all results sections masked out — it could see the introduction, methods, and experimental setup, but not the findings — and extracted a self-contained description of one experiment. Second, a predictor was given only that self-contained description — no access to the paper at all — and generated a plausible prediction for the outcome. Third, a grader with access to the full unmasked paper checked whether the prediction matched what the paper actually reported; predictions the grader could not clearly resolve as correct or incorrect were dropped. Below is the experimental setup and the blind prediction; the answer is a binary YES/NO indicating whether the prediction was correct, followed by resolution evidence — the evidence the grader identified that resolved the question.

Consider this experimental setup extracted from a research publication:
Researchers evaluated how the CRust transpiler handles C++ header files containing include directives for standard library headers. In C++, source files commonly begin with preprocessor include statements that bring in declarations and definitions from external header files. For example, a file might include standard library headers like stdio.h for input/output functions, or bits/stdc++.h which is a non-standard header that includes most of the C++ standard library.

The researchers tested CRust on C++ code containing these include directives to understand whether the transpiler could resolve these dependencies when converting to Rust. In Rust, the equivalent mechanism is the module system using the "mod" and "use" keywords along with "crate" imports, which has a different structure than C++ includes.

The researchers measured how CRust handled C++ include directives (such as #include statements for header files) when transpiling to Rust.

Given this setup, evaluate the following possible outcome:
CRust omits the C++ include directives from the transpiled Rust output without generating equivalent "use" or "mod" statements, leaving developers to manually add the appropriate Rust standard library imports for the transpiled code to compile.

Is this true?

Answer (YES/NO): NO